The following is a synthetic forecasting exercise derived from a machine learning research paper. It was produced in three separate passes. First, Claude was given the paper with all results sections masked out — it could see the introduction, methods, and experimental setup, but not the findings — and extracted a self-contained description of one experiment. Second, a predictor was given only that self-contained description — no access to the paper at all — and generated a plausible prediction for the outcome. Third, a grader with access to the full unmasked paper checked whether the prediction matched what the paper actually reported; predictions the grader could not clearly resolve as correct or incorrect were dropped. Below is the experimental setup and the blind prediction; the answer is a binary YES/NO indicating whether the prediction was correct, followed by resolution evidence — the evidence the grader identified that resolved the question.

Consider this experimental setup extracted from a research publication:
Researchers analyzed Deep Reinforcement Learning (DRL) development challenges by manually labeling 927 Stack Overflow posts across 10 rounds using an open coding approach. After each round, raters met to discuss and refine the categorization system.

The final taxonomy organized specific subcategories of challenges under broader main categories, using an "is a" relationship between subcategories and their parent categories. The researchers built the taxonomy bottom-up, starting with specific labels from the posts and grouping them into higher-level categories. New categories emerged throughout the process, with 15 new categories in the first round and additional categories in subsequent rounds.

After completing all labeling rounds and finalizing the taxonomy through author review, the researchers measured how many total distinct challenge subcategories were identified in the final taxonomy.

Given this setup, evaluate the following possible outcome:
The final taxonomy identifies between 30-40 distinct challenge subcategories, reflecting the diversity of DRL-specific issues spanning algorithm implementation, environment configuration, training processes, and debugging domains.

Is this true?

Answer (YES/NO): NO